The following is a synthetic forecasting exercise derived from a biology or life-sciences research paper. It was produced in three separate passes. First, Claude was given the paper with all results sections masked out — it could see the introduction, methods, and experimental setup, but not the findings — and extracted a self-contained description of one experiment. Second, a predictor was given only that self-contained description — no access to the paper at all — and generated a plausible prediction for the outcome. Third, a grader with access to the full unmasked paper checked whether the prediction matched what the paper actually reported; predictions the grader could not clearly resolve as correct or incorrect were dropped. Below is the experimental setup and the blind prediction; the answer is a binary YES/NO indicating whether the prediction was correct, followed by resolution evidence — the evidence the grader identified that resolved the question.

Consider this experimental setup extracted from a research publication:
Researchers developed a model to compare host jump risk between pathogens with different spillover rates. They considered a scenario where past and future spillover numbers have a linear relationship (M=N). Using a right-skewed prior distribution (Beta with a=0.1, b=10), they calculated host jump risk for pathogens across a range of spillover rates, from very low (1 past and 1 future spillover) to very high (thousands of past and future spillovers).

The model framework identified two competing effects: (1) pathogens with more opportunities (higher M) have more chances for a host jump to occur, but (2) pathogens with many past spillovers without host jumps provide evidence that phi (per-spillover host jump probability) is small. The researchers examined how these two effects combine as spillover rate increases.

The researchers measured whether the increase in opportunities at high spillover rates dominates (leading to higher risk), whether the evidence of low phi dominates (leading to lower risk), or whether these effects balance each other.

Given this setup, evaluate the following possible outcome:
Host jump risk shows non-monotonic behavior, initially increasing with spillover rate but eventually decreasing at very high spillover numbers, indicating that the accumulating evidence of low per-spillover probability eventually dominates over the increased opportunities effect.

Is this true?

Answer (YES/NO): NO